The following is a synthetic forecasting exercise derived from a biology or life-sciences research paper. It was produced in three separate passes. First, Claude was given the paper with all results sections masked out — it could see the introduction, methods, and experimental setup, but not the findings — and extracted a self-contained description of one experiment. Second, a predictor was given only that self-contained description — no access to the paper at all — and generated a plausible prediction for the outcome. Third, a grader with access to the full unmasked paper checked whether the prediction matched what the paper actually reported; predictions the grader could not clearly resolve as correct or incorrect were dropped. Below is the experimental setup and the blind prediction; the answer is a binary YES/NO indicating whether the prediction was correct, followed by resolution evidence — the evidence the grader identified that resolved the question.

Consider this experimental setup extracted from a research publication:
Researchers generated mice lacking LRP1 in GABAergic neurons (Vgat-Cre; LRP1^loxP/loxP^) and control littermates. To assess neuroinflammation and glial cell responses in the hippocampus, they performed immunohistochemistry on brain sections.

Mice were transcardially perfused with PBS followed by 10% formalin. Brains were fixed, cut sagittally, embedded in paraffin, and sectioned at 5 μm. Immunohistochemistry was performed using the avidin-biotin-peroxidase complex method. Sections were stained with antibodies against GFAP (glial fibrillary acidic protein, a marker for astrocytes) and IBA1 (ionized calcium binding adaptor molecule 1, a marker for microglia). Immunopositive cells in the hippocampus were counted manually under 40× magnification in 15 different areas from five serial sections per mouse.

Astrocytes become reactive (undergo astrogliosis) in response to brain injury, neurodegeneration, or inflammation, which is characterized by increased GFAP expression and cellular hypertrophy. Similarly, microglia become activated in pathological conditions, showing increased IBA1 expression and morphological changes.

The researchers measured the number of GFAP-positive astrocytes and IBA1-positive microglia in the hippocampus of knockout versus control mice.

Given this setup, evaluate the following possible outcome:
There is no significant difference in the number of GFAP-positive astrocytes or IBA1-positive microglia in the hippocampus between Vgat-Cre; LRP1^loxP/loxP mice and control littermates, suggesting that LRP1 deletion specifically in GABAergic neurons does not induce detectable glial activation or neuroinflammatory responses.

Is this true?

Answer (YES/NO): NO